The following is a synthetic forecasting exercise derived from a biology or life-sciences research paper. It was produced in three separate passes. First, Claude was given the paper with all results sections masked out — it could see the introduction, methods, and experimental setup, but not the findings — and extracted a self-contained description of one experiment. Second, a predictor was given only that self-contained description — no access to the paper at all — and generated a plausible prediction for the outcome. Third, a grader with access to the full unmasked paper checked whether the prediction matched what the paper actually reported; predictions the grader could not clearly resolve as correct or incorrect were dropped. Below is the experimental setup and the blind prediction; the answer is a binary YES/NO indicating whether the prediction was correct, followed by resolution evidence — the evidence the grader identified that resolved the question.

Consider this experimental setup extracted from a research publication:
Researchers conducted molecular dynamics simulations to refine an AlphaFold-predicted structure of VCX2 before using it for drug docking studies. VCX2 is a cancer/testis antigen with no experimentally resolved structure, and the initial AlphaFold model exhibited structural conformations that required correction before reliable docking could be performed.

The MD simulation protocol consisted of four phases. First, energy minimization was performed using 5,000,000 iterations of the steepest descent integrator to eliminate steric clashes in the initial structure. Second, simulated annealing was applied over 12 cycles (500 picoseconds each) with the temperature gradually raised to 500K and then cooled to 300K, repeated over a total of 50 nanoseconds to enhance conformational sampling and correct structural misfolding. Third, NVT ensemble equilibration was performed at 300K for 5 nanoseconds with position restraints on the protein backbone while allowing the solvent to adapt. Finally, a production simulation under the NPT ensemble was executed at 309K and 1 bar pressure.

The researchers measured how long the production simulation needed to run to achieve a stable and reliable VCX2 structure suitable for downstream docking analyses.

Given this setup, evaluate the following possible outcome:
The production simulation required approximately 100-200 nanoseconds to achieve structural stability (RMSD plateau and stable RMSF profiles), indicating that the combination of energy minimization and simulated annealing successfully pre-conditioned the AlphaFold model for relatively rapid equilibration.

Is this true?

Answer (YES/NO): NO